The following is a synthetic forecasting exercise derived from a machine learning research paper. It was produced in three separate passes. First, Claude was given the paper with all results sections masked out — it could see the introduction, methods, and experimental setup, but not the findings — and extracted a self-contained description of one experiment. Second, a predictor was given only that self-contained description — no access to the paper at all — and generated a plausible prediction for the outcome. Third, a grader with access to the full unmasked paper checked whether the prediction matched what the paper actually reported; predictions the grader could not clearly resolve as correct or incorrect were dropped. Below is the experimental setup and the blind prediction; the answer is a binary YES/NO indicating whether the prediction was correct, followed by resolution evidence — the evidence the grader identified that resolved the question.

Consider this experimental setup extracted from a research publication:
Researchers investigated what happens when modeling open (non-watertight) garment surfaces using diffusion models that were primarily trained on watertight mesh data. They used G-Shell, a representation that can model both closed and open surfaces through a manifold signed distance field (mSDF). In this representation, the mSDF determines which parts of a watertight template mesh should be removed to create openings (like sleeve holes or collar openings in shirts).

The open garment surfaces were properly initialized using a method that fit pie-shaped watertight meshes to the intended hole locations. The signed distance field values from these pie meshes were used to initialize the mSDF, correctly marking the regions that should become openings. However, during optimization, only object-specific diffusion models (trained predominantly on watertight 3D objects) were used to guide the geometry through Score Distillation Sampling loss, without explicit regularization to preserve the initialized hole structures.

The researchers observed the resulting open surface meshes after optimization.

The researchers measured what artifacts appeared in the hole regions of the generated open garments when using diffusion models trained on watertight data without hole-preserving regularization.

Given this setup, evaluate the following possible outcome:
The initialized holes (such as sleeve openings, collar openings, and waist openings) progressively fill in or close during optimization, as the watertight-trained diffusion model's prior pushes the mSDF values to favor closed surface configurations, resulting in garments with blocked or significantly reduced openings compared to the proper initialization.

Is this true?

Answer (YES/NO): NO